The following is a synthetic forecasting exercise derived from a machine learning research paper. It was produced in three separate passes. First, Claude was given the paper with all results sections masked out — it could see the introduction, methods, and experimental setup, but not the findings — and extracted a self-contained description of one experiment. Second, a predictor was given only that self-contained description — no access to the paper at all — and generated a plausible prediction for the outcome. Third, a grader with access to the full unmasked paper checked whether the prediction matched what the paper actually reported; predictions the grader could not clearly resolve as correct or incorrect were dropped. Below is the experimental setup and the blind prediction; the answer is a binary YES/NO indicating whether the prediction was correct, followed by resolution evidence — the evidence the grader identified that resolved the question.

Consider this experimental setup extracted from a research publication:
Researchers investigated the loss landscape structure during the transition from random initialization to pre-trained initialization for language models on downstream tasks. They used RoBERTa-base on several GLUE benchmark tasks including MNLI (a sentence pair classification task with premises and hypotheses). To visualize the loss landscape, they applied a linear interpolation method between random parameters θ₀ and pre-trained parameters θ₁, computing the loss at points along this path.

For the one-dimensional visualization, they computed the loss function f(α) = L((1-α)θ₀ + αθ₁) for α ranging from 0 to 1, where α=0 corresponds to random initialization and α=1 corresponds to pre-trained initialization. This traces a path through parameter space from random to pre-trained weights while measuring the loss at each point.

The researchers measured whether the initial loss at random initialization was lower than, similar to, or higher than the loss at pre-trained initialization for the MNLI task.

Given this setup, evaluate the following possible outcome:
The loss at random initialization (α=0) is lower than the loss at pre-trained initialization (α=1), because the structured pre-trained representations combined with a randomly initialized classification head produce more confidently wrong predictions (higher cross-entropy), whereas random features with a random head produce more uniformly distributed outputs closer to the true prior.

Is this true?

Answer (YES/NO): YES